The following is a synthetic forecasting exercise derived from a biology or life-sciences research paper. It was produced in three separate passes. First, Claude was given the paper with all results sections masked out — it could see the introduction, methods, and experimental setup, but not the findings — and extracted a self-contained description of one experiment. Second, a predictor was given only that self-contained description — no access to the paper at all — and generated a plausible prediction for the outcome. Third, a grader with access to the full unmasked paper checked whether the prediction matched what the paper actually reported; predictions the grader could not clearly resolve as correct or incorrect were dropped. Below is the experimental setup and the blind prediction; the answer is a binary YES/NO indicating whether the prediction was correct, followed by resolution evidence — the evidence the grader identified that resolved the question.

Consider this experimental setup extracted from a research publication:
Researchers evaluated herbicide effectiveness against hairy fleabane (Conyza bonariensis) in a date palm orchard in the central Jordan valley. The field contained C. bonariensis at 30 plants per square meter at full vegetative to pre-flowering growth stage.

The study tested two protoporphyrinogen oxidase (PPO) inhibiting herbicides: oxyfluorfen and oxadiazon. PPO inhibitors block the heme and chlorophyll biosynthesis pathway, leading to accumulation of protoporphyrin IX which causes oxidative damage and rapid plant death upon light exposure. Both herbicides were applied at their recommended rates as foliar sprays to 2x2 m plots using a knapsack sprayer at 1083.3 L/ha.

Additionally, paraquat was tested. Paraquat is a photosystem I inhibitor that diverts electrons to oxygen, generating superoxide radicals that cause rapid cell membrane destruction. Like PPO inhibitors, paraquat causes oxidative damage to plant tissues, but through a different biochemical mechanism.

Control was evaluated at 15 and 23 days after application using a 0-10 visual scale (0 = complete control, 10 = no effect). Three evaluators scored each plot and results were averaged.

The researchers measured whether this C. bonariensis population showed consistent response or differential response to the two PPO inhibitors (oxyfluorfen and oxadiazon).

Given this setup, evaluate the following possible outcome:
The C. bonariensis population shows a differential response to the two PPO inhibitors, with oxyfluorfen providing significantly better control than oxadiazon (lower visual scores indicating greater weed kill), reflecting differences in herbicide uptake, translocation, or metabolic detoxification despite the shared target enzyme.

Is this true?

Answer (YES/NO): NO